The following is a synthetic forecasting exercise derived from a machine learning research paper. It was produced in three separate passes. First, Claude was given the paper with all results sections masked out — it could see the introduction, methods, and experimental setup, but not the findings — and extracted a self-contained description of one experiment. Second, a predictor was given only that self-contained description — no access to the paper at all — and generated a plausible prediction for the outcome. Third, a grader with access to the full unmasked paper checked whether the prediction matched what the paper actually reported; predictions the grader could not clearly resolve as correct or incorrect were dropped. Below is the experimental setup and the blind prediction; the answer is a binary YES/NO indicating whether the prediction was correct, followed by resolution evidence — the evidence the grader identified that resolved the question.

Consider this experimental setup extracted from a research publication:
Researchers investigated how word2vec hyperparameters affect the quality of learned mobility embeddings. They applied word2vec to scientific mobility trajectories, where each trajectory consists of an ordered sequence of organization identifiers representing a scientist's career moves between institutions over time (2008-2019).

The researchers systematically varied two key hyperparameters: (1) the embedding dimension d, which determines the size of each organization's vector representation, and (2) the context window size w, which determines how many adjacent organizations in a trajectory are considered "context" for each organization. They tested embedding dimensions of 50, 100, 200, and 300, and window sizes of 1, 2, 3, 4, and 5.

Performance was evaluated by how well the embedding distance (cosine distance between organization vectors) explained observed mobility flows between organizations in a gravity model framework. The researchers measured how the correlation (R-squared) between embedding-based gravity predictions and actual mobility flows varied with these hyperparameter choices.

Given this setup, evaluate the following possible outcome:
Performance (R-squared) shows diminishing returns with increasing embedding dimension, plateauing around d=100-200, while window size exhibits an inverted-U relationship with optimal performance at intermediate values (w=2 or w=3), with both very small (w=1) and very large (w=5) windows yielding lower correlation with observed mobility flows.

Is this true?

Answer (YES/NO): NO